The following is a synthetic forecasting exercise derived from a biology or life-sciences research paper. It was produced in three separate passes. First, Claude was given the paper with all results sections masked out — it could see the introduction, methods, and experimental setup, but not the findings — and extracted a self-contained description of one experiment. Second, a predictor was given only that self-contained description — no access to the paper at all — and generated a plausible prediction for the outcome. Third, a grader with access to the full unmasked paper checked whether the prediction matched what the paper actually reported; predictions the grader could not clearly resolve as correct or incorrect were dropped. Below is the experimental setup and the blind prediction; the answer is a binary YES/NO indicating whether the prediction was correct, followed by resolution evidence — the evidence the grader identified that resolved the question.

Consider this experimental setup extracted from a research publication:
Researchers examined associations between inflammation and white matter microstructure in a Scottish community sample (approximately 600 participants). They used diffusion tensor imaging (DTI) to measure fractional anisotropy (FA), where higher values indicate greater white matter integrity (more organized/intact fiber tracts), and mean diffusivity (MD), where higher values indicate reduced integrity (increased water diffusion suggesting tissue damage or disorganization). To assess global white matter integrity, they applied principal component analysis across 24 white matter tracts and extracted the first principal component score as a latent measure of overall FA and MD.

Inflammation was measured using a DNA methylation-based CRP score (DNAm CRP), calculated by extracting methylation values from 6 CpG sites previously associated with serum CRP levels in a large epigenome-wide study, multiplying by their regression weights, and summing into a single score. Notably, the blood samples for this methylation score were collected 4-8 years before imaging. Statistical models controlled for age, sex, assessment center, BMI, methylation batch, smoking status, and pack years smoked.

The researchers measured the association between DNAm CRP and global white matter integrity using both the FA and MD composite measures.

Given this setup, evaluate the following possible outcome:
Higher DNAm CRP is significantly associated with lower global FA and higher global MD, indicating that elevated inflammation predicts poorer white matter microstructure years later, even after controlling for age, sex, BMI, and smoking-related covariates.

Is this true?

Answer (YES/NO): NO